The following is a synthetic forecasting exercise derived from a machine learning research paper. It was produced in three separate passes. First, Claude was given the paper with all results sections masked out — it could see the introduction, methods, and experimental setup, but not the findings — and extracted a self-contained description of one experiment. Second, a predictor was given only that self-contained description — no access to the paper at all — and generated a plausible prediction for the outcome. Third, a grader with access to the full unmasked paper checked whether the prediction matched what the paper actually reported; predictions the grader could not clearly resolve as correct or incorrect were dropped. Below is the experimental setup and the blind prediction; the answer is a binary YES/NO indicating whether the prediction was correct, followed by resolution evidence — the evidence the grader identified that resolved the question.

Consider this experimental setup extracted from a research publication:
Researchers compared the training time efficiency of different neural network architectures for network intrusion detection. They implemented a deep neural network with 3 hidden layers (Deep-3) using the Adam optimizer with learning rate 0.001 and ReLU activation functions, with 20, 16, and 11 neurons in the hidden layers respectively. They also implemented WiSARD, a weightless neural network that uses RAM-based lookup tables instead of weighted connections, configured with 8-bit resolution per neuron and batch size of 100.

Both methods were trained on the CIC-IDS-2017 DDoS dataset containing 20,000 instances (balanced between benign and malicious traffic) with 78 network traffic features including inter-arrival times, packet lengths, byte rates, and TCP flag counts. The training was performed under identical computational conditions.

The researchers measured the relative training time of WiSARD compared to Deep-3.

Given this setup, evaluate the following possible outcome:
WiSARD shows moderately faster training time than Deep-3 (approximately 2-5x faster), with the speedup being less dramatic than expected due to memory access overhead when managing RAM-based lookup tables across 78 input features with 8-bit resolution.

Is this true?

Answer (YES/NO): NO